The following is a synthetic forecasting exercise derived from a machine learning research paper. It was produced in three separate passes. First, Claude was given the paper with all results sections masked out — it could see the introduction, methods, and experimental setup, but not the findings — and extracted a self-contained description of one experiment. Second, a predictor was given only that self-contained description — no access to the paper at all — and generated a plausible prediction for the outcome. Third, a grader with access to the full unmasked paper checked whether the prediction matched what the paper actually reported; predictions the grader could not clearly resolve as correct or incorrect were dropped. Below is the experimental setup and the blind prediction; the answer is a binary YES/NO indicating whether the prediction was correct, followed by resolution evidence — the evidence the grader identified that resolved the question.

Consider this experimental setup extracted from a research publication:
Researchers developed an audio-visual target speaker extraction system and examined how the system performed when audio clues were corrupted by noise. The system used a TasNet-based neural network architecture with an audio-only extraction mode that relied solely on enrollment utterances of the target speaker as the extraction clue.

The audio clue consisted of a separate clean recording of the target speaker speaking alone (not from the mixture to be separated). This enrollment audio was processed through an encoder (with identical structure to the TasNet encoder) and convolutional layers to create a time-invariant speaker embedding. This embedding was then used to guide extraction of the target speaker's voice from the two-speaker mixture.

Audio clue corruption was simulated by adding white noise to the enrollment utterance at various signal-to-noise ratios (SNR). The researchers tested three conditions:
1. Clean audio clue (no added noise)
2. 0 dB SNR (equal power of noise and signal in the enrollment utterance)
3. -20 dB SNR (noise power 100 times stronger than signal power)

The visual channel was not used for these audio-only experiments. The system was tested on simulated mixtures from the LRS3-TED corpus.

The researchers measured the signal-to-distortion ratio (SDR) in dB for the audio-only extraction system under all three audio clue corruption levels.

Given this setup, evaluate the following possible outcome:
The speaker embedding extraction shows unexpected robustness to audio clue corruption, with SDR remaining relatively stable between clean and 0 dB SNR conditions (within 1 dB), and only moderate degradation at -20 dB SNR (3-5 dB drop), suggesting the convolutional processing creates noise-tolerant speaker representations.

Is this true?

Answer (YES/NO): NO